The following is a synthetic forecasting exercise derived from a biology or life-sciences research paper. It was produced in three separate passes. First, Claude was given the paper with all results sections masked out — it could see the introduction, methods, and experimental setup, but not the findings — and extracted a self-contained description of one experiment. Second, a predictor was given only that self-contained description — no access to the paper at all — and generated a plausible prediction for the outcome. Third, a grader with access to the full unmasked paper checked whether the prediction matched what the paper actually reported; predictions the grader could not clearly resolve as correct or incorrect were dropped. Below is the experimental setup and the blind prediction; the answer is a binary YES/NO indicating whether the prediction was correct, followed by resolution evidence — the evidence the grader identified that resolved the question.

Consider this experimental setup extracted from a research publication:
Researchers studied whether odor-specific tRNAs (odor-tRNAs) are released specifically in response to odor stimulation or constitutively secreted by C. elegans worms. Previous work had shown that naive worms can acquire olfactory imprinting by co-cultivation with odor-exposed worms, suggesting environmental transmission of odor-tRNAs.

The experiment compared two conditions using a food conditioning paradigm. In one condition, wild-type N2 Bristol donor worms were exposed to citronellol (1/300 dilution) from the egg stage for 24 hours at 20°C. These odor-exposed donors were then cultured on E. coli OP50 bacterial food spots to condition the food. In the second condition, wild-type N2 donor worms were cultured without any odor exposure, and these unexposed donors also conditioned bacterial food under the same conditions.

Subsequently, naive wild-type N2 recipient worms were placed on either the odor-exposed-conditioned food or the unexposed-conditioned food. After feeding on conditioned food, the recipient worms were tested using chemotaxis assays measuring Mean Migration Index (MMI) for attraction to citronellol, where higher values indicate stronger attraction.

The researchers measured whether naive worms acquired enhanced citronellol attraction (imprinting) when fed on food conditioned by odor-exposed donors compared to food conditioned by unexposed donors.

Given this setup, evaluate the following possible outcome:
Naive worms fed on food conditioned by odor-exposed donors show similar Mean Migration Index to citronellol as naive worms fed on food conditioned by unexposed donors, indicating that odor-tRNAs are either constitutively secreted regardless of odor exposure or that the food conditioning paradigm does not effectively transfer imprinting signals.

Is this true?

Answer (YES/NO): NO